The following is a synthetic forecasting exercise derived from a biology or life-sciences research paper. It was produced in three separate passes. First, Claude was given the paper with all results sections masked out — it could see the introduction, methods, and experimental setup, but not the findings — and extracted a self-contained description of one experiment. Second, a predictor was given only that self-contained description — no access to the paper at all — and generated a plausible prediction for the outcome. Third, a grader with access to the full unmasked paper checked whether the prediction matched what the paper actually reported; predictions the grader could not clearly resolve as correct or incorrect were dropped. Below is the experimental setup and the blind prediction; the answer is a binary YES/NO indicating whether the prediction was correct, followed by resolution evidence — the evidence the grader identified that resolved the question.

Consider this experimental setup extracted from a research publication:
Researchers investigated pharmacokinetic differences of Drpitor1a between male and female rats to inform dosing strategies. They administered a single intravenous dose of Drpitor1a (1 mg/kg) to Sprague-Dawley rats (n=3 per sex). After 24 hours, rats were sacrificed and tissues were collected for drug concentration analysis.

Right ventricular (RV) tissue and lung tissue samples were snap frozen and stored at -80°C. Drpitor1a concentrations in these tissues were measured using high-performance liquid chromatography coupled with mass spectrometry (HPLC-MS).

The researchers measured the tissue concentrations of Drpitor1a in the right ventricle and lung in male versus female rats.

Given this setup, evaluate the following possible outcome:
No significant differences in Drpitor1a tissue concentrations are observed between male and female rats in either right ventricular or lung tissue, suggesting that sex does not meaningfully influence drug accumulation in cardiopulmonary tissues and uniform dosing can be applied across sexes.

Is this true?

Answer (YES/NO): NO